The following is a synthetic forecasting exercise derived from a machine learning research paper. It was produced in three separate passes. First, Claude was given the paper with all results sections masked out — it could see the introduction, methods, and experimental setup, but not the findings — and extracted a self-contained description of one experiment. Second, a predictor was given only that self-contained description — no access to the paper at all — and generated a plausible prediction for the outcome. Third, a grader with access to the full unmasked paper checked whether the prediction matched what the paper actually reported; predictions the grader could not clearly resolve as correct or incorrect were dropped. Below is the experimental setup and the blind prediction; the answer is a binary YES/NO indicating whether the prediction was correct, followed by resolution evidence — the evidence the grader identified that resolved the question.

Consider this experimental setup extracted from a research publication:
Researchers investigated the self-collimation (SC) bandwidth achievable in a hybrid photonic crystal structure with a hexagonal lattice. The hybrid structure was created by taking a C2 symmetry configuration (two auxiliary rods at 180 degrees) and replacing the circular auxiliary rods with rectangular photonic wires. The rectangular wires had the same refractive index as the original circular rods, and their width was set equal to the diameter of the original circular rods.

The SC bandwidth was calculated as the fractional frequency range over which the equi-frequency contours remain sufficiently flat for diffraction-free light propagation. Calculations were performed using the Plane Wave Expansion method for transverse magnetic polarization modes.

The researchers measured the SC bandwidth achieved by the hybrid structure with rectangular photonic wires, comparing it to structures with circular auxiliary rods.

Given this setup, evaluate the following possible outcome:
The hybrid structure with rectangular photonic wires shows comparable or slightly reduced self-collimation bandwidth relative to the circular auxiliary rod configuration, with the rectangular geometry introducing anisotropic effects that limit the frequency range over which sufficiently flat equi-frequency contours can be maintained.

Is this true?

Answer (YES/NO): NO